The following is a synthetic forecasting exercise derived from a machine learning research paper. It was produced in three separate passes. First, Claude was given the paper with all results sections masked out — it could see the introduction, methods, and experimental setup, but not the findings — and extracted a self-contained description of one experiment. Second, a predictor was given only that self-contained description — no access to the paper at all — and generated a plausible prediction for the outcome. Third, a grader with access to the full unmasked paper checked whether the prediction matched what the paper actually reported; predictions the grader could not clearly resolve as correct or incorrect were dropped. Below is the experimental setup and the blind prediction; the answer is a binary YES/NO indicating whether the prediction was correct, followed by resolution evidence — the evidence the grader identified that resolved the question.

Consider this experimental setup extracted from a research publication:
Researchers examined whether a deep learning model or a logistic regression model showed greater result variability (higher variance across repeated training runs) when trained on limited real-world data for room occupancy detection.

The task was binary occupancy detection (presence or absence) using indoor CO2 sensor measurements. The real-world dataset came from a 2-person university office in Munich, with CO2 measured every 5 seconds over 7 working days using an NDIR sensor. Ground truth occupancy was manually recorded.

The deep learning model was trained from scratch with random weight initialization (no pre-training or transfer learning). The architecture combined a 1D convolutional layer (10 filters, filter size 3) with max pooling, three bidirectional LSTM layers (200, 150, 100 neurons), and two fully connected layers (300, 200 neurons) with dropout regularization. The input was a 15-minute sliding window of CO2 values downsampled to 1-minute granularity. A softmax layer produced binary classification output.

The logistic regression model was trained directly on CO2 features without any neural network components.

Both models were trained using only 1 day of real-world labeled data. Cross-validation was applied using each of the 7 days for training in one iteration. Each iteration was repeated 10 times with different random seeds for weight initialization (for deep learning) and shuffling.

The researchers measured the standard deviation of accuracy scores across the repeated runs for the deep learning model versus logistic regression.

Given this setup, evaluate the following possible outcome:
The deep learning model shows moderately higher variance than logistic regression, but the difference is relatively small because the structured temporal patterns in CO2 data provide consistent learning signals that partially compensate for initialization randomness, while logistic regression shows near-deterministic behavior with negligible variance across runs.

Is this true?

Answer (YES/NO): NO